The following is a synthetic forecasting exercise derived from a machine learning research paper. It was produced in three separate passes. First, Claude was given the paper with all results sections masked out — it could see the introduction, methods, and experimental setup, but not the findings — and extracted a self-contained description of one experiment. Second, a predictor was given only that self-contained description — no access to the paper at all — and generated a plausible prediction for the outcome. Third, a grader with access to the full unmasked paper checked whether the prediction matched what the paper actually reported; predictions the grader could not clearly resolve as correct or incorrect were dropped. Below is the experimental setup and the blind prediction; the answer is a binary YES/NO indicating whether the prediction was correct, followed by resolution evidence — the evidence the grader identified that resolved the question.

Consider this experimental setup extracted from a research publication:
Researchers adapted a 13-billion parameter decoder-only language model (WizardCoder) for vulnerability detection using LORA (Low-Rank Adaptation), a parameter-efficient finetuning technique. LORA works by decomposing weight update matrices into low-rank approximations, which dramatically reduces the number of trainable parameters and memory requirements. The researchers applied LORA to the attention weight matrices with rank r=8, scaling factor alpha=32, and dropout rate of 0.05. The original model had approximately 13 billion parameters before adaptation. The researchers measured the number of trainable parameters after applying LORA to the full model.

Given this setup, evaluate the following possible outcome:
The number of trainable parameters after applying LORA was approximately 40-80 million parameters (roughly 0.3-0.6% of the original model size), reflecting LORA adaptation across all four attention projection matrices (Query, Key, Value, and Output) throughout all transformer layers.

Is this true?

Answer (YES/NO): NO